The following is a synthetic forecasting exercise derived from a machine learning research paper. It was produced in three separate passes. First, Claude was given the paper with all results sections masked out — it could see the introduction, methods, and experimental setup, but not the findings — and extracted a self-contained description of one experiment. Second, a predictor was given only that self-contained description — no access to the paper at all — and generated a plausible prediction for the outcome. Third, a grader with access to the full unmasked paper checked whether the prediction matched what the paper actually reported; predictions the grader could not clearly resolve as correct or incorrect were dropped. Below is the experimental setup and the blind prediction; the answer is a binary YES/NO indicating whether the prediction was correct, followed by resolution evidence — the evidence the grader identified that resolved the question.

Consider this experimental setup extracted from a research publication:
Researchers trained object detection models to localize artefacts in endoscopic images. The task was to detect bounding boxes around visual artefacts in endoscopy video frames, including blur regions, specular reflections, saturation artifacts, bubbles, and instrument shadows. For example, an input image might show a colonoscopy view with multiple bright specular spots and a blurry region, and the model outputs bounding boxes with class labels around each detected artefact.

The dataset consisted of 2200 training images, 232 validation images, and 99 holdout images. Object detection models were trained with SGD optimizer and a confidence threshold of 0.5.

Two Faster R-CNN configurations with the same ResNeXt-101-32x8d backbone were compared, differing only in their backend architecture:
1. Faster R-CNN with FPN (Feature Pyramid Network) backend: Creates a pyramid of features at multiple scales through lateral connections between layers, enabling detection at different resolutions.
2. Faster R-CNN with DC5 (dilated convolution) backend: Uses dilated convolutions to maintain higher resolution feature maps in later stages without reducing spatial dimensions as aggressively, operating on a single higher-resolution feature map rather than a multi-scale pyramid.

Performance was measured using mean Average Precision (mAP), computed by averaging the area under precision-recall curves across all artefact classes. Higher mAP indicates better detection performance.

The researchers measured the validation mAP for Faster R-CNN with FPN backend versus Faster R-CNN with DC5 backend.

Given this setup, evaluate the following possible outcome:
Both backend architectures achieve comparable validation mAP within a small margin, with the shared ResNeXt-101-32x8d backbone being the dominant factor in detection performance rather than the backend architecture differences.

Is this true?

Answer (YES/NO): NO